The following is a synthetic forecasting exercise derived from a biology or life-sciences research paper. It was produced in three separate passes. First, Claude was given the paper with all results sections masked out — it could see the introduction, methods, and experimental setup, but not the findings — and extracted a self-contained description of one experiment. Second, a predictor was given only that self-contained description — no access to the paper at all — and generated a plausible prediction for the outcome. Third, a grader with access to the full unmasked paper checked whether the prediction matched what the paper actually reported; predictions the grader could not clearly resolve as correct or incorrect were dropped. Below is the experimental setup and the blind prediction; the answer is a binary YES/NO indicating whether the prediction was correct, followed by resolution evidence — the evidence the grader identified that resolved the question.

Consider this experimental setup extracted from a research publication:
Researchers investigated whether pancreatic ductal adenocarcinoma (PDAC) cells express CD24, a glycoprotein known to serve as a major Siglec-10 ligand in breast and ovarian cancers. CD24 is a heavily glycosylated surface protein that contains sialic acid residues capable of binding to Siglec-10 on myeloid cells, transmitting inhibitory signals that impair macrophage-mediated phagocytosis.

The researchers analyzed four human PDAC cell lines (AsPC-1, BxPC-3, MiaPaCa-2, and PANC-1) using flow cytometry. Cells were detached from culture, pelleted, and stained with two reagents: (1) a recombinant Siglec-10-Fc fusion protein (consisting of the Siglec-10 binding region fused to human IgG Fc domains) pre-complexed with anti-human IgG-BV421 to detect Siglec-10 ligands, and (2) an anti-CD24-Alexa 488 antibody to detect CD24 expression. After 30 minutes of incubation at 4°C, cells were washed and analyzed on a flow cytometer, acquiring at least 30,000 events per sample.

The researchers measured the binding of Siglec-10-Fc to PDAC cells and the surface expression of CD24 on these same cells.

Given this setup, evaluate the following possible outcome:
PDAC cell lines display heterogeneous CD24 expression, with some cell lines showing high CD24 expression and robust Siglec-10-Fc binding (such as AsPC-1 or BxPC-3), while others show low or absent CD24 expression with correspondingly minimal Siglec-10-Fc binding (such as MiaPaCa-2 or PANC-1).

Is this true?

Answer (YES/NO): NO